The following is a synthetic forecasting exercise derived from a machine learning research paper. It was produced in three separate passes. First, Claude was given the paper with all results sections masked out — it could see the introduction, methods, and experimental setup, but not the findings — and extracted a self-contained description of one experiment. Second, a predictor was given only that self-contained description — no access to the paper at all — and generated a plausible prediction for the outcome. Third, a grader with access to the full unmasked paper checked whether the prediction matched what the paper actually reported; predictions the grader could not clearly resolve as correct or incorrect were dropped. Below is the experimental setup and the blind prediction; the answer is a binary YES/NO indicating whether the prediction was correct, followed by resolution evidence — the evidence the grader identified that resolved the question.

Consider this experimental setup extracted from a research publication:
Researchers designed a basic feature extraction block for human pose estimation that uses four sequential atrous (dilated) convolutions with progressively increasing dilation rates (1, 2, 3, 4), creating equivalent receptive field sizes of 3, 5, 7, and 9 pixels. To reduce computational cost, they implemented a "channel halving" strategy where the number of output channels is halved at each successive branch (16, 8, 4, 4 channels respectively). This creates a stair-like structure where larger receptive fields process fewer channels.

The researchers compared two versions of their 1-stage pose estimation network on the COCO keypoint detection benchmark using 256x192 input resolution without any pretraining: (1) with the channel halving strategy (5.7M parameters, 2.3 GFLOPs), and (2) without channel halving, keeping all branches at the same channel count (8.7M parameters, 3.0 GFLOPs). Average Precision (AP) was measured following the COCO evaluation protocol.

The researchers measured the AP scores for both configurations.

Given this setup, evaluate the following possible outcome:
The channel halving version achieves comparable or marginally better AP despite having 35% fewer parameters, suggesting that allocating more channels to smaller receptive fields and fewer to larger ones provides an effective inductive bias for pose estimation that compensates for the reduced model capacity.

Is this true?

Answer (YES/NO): NO